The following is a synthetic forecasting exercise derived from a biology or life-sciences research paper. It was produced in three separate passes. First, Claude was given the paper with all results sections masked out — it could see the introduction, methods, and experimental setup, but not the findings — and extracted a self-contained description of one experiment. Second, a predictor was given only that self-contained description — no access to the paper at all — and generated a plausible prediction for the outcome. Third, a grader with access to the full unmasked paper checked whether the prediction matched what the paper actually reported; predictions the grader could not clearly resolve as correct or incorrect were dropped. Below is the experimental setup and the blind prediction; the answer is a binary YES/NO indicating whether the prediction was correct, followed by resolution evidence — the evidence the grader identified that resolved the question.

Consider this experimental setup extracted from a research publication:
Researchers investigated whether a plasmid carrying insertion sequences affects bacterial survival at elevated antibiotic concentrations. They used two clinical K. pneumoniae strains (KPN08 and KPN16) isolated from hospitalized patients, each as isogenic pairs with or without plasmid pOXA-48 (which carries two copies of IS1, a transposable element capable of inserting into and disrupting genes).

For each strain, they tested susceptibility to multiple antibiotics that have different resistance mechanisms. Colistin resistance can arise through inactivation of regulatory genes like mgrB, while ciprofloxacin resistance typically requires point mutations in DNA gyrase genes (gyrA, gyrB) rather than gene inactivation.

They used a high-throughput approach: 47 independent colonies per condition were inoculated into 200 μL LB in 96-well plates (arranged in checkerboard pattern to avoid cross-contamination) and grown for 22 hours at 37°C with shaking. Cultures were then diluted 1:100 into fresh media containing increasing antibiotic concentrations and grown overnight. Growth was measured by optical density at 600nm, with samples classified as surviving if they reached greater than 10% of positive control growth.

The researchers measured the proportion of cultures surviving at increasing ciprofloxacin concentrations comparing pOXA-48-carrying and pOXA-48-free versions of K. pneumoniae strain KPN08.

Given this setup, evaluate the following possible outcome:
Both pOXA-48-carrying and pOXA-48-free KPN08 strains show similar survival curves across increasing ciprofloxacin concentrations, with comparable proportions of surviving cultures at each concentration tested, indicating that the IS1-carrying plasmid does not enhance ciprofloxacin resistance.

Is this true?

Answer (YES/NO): NO